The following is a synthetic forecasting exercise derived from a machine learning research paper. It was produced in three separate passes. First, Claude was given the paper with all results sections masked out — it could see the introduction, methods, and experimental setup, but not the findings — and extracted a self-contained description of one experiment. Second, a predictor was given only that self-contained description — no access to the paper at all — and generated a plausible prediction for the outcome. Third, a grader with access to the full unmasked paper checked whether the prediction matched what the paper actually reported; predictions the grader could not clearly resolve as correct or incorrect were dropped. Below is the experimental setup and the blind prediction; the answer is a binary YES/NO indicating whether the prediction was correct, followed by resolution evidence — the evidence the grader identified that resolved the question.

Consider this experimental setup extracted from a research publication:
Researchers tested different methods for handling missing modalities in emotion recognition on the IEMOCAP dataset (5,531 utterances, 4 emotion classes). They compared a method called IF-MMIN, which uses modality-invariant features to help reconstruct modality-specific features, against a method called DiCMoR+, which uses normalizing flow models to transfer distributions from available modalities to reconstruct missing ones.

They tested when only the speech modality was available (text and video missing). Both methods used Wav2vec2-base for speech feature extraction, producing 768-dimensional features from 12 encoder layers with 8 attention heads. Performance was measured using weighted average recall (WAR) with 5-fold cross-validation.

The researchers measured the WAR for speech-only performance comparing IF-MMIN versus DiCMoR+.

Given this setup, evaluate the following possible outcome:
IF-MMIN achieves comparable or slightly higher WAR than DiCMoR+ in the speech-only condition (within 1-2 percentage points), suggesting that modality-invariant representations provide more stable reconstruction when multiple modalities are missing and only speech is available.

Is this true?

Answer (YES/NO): NO